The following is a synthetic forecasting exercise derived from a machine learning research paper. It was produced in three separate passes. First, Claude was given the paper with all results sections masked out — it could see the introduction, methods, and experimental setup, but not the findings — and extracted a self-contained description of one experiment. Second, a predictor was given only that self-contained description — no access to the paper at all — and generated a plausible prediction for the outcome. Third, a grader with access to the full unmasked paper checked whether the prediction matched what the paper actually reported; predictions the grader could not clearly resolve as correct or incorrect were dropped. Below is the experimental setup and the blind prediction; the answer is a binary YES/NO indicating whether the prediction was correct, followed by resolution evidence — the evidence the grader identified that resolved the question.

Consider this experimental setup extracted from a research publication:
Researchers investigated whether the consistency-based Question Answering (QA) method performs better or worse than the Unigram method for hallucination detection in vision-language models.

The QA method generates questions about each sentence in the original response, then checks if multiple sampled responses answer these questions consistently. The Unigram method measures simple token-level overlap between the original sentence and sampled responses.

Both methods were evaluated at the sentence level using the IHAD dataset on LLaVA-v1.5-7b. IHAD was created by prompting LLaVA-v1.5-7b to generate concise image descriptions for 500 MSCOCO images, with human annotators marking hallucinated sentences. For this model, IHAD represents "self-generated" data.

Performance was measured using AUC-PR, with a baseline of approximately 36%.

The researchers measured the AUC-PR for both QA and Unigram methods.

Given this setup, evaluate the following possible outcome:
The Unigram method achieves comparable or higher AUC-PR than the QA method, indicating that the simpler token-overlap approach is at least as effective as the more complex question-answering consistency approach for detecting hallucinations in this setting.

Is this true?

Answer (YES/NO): NO